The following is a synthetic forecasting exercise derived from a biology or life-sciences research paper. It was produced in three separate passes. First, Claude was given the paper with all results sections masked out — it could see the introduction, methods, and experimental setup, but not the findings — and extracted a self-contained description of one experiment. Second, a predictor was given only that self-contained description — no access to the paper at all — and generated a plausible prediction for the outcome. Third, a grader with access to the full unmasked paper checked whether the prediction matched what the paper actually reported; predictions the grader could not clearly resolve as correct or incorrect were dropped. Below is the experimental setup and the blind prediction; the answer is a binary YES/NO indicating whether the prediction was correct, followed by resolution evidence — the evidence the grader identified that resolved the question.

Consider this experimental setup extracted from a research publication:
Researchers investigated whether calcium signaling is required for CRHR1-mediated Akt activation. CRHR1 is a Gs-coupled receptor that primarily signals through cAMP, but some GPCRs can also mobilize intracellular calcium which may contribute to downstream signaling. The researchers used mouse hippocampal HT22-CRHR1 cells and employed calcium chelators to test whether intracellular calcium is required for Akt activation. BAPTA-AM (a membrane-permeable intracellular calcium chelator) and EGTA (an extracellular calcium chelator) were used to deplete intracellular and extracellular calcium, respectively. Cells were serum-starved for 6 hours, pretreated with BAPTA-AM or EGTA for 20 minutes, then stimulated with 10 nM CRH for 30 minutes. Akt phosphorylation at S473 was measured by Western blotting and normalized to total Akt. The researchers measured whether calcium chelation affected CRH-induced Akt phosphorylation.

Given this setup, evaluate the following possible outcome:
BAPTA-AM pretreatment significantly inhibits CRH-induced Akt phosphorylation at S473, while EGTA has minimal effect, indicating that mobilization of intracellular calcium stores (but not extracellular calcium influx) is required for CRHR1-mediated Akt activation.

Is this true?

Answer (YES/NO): NO